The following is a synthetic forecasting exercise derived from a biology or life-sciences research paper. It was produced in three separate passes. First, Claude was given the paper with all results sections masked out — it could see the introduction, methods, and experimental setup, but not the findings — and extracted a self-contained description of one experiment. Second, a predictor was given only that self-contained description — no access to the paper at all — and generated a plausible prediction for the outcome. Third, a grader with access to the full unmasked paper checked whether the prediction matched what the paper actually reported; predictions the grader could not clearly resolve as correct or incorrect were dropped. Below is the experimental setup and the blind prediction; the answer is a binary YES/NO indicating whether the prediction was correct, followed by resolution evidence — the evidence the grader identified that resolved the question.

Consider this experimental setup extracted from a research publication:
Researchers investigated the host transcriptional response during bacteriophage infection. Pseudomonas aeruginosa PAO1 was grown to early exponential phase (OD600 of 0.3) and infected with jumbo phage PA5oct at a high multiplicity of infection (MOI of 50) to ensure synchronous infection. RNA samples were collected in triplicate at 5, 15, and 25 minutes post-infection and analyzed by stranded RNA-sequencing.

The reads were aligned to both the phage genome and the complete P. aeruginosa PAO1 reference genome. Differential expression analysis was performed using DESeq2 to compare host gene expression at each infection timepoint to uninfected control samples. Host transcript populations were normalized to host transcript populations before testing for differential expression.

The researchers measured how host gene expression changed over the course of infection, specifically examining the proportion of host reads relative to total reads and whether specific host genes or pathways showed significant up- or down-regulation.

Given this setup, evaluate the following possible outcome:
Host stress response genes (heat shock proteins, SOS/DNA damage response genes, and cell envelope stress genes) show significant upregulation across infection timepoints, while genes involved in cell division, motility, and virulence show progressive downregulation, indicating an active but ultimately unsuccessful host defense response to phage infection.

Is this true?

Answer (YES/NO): NO